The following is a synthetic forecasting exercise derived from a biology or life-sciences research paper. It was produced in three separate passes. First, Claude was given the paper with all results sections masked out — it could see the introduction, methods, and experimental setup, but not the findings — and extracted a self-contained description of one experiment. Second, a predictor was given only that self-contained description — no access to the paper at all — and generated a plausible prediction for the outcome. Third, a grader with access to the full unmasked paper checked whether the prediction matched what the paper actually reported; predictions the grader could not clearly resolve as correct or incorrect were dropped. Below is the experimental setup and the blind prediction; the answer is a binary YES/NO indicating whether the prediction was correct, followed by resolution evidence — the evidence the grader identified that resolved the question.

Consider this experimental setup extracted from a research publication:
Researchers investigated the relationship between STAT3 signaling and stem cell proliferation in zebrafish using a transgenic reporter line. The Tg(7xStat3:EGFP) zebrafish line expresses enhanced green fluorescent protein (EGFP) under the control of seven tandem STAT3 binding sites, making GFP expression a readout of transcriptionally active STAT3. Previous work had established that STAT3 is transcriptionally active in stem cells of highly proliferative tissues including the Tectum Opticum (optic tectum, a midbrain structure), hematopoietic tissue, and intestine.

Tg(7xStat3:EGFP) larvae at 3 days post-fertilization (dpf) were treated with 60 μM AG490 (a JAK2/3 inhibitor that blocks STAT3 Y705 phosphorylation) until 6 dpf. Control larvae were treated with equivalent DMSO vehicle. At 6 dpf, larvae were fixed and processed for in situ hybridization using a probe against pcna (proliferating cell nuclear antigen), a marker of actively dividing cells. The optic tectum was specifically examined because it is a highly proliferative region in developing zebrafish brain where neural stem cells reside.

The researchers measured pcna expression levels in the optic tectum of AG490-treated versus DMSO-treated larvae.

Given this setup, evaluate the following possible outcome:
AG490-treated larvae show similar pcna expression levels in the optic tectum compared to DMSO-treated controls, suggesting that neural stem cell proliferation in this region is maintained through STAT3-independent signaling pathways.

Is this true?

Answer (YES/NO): NO